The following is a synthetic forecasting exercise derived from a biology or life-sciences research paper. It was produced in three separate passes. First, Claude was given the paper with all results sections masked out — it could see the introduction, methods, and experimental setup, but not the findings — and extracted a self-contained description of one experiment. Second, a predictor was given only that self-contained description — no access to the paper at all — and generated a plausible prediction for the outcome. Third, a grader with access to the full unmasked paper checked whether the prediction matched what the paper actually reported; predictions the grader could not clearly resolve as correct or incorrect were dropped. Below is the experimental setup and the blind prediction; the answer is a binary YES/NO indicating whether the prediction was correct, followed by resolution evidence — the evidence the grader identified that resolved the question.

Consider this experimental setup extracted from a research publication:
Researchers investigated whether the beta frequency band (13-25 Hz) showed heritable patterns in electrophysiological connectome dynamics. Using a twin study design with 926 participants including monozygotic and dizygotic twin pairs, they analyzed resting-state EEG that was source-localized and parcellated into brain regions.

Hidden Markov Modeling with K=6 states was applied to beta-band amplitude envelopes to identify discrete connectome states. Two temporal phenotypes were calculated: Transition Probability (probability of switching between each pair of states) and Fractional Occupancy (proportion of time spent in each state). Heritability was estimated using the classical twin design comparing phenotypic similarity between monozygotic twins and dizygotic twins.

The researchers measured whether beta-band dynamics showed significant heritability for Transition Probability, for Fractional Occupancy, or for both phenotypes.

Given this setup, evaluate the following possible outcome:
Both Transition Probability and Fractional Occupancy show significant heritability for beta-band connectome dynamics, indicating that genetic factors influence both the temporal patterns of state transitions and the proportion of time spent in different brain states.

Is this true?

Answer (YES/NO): NO